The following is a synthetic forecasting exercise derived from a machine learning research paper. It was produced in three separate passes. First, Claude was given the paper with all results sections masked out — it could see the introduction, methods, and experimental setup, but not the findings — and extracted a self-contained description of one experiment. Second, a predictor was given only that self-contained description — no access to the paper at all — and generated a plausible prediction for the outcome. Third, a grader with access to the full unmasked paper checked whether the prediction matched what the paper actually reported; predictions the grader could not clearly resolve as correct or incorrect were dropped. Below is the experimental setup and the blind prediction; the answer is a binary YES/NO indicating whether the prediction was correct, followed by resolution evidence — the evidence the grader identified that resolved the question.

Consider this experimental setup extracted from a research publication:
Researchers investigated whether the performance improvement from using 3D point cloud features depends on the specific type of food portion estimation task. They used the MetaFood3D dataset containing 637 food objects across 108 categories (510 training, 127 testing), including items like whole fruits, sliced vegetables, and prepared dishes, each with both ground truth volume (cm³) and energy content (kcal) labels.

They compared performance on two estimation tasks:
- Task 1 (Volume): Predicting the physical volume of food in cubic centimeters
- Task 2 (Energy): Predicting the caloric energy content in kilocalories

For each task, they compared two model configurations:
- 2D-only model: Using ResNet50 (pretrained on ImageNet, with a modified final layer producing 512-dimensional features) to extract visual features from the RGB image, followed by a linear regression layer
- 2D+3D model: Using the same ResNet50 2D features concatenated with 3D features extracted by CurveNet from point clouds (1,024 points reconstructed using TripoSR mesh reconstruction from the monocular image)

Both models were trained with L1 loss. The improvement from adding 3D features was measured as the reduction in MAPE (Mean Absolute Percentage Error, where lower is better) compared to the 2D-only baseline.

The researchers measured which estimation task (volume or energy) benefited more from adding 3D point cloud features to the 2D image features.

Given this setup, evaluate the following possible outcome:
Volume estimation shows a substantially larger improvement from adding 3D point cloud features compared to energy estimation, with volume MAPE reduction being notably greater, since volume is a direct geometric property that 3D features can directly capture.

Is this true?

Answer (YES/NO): YES